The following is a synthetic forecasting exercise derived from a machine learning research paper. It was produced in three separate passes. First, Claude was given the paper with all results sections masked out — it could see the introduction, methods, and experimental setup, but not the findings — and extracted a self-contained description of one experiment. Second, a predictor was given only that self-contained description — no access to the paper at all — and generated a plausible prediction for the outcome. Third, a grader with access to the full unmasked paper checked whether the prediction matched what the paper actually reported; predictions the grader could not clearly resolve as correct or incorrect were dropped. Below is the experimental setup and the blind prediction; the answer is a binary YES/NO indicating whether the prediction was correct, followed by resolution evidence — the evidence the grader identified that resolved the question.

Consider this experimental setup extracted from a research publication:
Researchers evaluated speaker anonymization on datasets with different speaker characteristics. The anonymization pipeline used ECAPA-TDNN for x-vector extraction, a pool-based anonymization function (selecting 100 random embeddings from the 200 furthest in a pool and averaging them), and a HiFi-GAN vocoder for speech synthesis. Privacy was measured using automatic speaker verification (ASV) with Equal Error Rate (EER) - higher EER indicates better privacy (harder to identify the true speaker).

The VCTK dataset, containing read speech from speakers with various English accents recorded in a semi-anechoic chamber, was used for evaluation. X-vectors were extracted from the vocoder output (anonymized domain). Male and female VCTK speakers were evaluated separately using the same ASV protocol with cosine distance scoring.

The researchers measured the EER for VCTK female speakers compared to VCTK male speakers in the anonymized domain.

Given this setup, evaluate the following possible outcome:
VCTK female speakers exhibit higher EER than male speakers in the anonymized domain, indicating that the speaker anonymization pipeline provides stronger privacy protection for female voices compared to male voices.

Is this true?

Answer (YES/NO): YES